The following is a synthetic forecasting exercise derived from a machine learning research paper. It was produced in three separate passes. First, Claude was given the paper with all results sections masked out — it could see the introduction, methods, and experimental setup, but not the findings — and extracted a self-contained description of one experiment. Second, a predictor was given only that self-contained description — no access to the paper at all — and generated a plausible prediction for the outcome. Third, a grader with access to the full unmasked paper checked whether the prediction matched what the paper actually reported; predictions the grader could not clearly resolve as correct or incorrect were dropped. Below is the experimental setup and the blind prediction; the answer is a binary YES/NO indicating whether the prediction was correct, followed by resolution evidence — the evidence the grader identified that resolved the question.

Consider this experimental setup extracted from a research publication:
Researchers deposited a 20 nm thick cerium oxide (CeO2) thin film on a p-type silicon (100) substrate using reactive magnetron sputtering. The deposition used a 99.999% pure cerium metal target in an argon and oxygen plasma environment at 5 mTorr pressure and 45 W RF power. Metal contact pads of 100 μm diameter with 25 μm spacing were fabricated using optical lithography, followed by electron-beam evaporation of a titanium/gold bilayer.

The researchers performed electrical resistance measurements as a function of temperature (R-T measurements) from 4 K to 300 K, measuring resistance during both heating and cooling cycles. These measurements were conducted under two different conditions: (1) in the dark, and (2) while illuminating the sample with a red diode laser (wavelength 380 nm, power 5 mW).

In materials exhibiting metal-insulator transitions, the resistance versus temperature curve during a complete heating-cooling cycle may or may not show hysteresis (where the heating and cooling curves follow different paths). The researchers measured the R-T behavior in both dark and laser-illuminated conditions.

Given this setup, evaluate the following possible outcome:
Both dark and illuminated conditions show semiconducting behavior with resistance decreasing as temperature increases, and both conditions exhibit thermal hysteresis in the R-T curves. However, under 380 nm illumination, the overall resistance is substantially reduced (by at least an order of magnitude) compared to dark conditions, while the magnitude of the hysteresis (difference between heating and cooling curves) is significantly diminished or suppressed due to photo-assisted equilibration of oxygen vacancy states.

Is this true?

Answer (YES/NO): NO